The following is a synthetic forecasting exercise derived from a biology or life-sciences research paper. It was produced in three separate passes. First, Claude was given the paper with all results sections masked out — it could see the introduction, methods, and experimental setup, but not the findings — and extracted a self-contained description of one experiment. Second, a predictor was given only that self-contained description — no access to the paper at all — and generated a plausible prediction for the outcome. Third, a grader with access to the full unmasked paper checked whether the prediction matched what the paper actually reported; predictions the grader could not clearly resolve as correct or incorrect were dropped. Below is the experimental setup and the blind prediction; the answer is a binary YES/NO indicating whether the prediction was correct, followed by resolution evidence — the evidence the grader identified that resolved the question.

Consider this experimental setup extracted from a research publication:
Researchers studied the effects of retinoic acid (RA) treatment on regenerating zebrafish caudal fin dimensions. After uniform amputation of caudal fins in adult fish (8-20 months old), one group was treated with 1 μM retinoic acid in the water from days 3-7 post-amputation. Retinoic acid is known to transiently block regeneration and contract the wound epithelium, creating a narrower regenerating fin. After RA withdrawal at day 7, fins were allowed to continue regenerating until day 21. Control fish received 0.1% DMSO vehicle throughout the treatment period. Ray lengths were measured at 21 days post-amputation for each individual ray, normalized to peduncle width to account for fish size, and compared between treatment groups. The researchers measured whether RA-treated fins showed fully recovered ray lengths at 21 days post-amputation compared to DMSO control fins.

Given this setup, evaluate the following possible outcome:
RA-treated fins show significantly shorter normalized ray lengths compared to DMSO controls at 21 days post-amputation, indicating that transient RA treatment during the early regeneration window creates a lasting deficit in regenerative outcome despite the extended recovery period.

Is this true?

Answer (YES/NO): NO